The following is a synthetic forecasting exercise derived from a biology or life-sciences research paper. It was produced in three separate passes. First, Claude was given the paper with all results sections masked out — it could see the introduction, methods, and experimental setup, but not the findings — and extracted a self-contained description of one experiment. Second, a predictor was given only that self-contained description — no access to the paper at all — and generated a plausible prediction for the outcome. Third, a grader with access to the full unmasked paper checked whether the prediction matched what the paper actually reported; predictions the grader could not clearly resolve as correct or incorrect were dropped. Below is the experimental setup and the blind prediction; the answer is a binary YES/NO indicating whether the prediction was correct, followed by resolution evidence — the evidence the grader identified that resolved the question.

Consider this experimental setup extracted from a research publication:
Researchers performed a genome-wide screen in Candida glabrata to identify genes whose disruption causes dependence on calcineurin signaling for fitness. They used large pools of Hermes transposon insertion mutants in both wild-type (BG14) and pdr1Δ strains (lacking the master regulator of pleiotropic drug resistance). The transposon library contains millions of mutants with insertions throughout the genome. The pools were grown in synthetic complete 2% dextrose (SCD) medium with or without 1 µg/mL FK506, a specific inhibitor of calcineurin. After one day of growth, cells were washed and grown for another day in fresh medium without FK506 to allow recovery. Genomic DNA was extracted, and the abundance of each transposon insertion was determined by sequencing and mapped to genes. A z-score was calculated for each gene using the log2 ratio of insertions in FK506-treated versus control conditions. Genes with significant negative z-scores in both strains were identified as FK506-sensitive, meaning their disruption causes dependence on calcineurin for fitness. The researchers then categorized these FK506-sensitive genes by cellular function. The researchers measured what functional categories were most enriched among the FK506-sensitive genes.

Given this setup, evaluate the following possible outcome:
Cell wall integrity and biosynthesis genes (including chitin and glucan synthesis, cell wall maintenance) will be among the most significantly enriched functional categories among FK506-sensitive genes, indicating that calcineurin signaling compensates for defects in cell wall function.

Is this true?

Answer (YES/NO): NO